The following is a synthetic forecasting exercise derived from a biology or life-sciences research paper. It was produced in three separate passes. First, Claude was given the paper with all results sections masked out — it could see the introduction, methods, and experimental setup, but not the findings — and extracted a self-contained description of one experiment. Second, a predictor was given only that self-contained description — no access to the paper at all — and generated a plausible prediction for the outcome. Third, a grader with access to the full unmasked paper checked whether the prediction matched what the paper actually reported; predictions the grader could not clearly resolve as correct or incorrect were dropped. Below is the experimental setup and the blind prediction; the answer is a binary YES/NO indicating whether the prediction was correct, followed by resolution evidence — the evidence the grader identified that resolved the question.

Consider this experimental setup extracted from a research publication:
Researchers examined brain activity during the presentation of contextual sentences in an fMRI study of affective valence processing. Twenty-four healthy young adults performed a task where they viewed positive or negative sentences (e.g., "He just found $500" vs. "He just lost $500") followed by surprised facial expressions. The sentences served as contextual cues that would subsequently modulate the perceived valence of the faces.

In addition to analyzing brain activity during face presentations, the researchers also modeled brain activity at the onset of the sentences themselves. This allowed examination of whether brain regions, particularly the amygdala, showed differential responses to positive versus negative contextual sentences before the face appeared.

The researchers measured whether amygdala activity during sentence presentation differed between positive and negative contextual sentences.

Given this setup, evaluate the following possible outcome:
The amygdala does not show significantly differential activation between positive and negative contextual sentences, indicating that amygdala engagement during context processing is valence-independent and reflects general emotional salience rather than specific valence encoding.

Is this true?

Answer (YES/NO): YES